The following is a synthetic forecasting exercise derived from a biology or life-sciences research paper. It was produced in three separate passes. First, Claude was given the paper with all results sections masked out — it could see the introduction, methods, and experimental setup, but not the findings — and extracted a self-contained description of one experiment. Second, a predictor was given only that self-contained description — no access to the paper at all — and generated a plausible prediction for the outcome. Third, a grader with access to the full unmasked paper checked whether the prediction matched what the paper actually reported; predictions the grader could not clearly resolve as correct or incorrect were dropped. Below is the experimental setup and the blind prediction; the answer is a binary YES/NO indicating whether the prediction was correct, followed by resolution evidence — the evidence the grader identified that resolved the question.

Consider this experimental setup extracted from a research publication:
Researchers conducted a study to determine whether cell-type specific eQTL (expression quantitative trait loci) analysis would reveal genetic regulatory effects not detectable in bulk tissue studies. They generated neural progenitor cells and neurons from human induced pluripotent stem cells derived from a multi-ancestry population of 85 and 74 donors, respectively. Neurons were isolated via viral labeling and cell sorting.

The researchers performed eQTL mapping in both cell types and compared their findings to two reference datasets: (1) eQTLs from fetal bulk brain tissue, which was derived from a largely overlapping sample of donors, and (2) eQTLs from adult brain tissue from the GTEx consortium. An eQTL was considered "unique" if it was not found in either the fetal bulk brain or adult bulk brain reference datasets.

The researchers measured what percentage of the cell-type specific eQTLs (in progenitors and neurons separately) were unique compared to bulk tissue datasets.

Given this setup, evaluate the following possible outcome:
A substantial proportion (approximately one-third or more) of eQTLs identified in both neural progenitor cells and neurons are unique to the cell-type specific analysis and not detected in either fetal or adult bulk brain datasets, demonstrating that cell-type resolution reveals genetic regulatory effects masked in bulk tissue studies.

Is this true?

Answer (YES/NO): YES